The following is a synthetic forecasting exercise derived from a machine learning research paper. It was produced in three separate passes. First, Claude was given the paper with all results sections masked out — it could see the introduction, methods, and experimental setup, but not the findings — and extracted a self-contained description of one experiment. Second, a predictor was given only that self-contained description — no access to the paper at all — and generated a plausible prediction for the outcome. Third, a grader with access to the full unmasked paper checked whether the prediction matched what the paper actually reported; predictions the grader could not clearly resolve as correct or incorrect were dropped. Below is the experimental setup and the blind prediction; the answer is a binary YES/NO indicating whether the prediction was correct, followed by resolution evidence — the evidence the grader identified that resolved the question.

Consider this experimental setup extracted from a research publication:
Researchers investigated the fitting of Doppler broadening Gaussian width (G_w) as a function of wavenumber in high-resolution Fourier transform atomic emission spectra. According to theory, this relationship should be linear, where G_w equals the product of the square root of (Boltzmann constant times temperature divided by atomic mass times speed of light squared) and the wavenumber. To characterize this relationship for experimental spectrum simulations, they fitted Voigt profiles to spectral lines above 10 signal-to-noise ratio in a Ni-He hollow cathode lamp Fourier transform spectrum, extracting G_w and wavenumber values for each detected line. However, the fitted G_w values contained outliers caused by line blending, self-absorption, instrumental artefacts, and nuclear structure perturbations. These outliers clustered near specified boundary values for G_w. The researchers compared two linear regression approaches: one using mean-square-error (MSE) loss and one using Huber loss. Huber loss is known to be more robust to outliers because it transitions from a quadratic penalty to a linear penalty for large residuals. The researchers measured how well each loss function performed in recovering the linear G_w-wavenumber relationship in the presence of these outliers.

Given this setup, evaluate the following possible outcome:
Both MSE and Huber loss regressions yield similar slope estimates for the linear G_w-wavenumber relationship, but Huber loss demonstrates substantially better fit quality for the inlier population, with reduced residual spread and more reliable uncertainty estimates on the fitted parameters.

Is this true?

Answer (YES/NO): NO